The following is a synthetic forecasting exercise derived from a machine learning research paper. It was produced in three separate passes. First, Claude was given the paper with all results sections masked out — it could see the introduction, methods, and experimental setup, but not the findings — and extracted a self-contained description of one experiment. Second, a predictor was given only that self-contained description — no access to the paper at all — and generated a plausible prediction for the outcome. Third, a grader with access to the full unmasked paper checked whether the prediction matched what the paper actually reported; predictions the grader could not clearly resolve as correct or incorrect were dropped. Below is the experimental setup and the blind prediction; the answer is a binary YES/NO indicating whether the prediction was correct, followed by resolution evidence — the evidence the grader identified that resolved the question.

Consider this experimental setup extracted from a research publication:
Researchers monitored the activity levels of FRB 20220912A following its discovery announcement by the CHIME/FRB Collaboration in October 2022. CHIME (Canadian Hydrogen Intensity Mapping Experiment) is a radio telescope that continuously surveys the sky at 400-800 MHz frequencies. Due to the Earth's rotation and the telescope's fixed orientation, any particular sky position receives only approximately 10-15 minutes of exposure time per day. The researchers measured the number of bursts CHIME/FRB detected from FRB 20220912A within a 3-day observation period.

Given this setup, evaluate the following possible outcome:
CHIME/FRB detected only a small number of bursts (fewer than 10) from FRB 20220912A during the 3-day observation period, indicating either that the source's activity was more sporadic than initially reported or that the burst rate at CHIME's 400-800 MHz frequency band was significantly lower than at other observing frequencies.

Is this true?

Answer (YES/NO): NO